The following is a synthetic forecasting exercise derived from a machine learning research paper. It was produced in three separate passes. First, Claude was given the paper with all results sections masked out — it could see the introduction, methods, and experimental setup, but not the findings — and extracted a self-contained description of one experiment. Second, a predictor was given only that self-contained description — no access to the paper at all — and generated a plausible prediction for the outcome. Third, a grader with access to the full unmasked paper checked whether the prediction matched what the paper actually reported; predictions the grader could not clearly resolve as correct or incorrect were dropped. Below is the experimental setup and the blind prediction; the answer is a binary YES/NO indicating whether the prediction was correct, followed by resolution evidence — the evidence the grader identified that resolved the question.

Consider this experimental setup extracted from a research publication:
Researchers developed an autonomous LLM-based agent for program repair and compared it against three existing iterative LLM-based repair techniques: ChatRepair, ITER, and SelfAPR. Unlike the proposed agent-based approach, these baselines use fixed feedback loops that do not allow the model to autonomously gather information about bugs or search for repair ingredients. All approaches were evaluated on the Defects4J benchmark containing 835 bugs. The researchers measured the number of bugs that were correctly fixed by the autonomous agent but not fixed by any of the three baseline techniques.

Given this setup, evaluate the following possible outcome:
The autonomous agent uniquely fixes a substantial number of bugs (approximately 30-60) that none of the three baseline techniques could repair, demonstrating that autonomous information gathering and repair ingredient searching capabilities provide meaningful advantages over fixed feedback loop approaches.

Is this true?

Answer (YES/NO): YES